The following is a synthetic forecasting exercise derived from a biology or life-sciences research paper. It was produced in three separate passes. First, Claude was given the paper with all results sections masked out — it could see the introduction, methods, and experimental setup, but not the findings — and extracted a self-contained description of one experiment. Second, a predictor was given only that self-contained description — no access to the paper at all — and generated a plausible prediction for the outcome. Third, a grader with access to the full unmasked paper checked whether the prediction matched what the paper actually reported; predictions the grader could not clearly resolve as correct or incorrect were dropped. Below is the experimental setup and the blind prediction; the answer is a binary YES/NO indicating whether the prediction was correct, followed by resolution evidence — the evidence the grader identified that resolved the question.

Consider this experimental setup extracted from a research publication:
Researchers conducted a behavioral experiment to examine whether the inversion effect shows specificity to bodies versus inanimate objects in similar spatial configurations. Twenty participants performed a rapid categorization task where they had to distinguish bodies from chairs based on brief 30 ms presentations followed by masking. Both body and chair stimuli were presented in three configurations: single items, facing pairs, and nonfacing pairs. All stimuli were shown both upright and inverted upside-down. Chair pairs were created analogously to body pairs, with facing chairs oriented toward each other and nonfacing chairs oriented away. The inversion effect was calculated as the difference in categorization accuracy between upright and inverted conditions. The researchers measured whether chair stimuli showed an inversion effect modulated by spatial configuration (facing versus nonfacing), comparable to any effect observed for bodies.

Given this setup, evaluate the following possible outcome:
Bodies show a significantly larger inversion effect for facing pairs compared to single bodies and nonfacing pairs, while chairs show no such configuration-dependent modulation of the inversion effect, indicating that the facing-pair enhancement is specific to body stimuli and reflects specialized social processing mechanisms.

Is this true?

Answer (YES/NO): NO